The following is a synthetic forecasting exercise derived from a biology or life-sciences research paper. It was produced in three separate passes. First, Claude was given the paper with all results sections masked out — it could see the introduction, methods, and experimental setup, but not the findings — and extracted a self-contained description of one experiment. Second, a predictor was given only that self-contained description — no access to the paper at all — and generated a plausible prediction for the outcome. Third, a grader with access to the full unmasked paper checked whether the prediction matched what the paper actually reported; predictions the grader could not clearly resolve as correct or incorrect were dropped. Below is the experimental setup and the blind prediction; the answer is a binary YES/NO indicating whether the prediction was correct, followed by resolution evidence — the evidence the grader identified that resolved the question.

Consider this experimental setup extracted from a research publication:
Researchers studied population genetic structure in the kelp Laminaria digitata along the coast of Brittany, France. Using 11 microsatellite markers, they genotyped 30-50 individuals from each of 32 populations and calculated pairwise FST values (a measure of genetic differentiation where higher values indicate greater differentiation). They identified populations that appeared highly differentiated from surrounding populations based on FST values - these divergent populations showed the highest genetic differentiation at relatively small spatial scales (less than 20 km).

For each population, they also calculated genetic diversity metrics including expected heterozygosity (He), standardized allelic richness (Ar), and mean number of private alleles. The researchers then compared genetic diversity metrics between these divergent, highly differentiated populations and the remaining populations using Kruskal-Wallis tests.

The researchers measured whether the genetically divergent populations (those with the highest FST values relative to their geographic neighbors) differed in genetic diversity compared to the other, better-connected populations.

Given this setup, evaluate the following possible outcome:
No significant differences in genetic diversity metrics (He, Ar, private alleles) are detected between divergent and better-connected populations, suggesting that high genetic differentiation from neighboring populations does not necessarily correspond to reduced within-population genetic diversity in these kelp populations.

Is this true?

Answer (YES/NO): NO